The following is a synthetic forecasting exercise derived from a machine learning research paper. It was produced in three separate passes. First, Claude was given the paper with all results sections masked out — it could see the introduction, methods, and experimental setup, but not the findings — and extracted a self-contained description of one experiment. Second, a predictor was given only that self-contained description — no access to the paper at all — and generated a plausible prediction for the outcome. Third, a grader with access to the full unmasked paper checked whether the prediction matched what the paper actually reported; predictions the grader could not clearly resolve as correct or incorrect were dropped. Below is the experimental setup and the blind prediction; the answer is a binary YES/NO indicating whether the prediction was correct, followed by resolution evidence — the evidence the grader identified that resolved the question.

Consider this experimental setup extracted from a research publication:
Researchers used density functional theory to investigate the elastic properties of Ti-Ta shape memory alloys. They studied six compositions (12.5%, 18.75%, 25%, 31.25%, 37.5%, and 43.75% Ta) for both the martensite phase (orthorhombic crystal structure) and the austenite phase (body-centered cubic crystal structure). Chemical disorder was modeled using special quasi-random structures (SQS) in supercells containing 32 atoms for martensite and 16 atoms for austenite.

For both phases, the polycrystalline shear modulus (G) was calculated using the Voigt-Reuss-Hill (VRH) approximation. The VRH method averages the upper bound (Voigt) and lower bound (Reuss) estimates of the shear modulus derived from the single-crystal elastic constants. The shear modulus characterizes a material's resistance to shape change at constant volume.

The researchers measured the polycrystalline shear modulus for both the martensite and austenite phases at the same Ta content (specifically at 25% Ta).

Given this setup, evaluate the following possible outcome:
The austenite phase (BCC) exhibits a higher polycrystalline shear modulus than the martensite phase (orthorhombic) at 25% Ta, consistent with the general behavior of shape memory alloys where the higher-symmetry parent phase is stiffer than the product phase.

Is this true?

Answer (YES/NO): NO